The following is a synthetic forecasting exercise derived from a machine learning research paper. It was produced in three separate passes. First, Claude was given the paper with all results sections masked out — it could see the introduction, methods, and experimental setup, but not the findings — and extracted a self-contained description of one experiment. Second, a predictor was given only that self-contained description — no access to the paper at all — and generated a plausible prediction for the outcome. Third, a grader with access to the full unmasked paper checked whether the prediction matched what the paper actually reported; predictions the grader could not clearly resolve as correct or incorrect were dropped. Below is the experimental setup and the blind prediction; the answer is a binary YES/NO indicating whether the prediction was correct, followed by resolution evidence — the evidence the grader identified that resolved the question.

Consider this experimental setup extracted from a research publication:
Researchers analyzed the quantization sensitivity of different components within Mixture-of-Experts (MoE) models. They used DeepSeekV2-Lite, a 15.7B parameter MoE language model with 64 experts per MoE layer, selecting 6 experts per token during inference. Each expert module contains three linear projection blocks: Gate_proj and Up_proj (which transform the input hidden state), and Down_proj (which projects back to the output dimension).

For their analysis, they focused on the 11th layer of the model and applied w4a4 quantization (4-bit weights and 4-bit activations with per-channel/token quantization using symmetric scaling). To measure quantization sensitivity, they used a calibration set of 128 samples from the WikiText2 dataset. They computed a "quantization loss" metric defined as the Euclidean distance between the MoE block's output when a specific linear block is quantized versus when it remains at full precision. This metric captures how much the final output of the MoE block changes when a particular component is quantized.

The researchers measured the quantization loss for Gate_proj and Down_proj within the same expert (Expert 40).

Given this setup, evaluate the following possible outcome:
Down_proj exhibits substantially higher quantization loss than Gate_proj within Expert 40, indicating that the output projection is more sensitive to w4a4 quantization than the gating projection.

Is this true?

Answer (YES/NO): YES